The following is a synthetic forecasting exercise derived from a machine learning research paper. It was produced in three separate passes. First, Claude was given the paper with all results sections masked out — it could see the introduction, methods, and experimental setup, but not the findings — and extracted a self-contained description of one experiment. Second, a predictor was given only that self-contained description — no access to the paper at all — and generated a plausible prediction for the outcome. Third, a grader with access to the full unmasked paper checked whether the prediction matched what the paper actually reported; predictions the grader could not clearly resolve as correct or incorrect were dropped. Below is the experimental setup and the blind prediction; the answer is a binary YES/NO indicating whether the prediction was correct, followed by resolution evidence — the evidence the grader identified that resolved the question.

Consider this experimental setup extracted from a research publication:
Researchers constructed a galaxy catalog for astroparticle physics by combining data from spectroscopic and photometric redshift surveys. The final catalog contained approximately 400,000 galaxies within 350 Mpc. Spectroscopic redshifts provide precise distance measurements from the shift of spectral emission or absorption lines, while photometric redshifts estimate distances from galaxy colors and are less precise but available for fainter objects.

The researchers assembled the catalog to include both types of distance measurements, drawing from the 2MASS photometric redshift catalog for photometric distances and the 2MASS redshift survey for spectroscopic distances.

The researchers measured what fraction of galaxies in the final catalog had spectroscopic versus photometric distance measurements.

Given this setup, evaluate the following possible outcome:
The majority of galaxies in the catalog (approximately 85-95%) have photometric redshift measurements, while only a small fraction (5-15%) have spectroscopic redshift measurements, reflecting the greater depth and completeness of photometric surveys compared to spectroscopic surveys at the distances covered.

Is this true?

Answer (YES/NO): NO